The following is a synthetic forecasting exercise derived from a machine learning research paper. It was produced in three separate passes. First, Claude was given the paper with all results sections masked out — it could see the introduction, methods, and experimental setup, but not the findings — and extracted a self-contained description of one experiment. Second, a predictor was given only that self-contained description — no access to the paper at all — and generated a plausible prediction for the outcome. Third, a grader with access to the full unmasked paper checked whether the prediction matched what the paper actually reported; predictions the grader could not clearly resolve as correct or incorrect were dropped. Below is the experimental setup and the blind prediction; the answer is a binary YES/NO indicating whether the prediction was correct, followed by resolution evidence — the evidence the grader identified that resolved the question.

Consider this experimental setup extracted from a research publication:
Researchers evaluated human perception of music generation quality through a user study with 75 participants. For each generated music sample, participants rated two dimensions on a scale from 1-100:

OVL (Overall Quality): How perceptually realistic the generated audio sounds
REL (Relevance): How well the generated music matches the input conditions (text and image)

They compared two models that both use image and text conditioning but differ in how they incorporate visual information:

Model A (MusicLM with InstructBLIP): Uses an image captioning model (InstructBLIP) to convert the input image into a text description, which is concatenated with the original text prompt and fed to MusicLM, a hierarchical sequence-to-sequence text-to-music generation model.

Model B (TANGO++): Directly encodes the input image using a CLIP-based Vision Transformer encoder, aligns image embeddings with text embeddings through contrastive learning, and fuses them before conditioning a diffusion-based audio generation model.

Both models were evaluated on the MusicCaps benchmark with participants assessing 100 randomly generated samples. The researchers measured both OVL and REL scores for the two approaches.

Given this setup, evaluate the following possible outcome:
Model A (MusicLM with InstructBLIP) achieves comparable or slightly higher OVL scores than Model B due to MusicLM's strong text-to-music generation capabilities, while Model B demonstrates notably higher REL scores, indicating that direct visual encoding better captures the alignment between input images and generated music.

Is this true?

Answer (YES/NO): NO